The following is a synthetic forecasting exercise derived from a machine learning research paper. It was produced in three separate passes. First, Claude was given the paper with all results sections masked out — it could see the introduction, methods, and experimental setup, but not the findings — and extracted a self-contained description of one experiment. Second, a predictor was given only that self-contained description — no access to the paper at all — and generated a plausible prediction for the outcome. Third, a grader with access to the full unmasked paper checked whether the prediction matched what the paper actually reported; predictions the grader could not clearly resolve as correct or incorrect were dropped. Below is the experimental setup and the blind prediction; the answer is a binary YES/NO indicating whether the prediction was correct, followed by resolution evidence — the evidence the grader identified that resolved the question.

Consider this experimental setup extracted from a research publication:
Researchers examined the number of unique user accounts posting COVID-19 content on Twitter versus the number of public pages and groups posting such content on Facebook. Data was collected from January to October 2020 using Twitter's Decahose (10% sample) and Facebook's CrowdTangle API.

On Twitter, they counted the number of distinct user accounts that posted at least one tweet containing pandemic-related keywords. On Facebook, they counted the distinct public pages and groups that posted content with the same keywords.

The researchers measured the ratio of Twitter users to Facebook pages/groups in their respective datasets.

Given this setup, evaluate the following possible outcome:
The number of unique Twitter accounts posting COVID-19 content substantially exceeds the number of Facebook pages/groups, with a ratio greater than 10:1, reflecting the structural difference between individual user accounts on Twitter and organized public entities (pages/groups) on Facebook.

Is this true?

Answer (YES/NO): YES